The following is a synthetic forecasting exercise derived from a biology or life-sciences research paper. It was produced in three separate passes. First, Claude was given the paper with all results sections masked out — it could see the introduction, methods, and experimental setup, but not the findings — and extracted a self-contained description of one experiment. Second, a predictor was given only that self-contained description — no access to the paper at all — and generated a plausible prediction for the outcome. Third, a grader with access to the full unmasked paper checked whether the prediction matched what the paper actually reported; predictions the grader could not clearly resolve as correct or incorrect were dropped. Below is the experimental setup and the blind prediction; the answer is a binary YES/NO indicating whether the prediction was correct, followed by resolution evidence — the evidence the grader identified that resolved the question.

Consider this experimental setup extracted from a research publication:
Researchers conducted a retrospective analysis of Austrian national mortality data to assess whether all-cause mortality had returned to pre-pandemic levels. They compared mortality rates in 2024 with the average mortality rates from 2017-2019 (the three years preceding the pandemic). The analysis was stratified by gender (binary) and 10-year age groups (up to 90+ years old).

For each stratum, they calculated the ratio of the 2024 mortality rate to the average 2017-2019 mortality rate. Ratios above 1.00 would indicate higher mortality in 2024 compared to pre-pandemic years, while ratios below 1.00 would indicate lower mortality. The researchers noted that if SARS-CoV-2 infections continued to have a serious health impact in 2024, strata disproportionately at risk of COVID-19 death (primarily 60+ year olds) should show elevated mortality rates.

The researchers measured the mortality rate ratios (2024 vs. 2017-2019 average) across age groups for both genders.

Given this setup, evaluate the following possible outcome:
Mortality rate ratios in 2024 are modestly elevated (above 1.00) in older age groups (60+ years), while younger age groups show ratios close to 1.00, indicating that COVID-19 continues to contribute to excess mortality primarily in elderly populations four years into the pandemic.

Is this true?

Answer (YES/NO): NO